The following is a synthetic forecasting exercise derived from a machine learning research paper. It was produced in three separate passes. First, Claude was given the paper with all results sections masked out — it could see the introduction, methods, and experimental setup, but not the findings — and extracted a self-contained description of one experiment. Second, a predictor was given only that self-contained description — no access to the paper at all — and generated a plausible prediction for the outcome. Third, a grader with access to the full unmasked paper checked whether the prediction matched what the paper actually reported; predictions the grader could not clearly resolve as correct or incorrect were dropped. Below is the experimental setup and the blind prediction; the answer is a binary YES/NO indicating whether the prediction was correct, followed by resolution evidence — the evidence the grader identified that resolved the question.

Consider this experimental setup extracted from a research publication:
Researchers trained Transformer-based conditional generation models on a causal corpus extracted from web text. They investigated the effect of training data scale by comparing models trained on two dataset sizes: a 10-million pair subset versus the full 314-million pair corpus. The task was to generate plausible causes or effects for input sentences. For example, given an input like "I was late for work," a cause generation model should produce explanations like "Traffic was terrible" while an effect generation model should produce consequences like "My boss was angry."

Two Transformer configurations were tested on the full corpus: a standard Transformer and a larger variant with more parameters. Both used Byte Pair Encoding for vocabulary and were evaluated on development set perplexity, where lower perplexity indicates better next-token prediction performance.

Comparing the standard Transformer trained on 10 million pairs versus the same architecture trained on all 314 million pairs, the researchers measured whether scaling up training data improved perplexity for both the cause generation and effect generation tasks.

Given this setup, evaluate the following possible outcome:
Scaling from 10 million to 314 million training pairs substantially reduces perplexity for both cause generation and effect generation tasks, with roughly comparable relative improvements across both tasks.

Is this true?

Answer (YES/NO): NO